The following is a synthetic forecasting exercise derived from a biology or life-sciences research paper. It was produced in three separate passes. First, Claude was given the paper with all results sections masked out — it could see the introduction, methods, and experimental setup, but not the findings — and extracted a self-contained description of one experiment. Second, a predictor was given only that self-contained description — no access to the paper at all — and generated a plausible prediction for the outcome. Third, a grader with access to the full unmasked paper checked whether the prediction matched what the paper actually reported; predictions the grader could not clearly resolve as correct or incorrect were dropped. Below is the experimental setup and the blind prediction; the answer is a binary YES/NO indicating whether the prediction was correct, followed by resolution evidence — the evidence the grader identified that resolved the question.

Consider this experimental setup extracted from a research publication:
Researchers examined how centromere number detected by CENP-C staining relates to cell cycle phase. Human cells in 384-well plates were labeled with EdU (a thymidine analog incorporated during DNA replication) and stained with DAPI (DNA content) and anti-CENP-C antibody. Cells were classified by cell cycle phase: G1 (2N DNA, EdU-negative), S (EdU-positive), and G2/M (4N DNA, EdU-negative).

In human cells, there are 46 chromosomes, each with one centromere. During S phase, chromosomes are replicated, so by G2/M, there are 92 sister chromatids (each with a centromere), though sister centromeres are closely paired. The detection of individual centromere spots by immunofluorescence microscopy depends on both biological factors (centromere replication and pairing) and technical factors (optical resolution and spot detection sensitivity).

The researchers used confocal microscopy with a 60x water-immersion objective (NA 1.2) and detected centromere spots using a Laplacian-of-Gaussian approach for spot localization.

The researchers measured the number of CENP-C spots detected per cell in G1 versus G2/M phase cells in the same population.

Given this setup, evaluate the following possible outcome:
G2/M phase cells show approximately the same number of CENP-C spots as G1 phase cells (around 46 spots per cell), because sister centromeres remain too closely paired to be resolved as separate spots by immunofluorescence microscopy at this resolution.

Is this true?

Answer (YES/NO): NO